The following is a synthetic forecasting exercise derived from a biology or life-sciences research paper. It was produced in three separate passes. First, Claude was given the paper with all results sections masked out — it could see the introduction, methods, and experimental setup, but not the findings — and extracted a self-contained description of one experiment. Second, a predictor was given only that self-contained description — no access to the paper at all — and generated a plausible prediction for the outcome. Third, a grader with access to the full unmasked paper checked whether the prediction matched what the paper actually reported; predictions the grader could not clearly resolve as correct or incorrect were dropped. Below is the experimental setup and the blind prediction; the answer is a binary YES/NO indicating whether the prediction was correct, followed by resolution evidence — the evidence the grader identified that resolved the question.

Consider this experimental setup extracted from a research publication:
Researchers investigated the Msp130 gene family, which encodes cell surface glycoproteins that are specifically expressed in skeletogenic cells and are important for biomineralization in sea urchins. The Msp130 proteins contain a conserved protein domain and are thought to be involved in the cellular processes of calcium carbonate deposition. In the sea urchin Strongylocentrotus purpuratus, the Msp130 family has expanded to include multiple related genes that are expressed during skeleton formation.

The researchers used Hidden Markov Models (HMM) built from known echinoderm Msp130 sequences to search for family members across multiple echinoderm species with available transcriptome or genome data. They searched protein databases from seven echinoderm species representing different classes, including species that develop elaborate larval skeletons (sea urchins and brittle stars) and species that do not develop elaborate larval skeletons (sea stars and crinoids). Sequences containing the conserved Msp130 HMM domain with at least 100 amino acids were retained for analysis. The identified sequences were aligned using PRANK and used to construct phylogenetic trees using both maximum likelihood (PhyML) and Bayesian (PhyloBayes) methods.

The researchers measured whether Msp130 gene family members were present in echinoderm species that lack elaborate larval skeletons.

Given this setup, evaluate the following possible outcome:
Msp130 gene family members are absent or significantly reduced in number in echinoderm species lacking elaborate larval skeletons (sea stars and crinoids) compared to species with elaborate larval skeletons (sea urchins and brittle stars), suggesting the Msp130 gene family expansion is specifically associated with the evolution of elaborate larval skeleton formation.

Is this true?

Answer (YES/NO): NO